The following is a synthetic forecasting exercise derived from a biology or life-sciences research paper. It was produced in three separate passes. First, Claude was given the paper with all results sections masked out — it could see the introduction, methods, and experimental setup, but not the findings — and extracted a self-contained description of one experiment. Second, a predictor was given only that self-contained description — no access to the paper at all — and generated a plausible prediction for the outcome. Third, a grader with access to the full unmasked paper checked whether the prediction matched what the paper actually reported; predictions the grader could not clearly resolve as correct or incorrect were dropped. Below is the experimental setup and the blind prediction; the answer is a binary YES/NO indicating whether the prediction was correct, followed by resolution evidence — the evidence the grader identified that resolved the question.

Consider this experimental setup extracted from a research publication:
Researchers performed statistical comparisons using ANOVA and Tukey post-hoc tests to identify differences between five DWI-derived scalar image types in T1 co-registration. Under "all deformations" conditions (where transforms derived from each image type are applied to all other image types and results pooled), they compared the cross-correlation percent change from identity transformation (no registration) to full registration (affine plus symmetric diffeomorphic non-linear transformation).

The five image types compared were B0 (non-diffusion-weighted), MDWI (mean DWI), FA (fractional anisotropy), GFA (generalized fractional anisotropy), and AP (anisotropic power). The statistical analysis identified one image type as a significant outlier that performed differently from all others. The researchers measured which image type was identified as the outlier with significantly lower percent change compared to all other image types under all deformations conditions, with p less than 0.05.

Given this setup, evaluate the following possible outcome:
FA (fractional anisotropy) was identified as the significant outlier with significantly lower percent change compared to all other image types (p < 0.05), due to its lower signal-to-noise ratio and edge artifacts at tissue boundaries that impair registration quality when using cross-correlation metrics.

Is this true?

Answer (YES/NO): YES